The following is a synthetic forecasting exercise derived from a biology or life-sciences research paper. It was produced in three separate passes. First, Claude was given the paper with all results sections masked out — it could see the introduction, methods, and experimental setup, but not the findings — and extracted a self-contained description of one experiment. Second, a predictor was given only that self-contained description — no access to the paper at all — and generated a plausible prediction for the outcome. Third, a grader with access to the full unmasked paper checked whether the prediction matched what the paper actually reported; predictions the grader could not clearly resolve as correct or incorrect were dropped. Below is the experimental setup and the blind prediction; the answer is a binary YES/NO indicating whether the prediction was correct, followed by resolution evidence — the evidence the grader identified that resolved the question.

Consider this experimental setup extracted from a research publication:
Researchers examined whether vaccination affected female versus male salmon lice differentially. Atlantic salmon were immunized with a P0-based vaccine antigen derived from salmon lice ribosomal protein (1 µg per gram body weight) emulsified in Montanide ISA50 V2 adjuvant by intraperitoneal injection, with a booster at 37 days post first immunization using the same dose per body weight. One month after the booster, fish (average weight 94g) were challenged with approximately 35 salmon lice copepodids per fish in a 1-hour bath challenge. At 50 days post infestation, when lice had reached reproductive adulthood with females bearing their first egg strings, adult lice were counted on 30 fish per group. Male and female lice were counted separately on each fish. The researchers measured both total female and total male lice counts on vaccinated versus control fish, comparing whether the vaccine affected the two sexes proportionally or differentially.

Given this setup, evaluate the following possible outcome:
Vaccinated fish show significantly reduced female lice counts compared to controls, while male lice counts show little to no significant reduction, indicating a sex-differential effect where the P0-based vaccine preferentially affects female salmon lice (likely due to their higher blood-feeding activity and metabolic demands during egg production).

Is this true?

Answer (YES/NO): YES